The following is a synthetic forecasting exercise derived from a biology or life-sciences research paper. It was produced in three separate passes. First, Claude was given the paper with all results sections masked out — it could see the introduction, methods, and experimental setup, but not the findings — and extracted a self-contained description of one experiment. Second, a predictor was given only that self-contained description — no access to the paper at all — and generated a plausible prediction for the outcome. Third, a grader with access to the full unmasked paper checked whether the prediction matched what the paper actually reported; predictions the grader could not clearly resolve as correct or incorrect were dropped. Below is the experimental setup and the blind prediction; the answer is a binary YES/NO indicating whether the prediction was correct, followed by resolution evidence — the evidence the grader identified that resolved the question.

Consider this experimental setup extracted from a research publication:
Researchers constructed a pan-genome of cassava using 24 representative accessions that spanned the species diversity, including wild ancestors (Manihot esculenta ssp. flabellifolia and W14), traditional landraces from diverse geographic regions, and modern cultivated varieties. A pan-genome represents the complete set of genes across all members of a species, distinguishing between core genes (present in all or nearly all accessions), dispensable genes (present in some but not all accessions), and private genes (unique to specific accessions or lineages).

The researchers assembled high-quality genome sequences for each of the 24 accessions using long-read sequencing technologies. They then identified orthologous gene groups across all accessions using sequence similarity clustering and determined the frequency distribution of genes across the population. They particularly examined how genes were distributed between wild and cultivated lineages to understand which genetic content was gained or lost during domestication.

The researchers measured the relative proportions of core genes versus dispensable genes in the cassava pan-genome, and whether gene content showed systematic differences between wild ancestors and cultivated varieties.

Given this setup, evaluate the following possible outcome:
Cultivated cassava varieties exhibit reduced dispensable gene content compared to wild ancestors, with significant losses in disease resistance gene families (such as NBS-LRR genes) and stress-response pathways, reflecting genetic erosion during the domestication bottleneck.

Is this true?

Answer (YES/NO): NO